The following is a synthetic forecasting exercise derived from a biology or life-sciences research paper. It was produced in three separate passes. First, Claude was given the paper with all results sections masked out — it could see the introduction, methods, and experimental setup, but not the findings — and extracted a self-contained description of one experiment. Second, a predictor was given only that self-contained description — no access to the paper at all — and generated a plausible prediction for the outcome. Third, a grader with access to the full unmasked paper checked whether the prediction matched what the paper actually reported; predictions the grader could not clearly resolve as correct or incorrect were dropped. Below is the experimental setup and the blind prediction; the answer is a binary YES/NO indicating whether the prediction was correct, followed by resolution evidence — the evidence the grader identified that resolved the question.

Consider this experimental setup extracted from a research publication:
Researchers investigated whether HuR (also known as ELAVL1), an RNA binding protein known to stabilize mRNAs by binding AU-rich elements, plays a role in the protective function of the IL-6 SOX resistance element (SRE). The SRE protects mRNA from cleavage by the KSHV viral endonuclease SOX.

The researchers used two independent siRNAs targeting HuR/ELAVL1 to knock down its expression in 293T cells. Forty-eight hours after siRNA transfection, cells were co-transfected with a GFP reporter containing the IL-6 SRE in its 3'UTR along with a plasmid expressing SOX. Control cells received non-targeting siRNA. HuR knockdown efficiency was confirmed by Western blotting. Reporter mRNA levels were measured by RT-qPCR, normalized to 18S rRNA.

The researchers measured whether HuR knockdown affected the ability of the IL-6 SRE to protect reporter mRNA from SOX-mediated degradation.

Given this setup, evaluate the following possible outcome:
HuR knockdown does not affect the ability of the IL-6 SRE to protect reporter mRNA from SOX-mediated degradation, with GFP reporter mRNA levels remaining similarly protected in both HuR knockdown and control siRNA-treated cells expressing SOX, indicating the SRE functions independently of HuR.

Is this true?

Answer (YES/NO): NO